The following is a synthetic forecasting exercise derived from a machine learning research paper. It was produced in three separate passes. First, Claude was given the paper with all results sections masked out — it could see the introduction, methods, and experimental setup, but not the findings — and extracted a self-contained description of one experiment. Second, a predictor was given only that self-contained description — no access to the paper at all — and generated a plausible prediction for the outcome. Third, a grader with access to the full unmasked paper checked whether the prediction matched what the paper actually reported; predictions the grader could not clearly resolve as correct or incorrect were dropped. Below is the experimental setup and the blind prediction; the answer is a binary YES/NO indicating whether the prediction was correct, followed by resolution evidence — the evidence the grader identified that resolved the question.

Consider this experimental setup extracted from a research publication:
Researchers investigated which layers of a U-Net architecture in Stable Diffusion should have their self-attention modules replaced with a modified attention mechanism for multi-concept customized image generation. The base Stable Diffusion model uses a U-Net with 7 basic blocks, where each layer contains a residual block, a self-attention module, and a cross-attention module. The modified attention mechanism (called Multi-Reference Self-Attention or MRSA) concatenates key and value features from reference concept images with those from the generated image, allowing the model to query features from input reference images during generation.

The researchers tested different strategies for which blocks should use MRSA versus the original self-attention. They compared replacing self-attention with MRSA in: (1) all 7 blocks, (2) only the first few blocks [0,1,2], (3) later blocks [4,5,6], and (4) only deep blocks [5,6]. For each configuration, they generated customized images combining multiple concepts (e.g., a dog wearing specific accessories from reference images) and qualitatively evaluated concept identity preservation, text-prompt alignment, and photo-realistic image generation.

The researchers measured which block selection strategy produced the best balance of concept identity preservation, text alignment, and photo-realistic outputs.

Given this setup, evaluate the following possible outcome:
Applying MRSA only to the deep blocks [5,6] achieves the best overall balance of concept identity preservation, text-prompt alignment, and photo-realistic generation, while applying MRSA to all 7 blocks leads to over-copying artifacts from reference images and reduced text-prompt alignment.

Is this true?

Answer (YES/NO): NO